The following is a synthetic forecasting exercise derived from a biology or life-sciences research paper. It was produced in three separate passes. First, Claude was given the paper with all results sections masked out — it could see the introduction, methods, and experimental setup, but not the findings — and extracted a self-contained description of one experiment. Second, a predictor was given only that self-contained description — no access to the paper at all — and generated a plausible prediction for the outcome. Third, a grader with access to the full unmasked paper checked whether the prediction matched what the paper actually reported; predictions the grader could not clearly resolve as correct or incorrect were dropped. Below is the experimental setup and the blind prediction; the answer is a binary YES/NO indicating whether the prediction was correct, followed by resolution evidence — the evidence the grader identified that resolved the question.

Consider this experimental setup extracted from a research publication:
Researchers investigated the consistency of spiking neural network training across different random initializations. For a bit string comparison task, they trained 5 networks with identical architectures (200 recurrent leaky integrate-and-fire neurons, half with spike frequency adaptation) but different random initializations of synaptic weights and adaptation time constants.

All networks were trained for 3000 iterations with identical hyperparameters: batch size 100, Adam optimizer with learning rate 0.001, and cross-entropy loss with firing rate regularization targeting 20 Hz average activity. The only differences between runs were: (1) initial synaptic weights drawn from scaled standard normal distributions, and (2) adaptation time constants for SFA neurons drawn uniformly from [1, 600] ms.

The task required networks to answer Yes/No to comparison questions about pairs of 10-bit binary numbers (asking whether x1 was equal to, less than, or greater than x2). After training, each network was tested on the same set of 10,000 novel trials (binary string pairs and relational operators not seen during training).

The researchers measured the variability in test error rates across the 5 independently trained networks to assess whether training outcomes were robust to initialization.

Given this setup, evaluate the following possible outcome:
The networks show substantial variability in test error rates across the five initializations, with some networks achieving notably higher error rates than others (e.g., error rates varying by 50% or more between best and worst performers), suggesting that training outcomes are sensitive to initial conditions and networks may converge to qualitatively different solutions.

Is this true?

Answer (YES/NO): NO